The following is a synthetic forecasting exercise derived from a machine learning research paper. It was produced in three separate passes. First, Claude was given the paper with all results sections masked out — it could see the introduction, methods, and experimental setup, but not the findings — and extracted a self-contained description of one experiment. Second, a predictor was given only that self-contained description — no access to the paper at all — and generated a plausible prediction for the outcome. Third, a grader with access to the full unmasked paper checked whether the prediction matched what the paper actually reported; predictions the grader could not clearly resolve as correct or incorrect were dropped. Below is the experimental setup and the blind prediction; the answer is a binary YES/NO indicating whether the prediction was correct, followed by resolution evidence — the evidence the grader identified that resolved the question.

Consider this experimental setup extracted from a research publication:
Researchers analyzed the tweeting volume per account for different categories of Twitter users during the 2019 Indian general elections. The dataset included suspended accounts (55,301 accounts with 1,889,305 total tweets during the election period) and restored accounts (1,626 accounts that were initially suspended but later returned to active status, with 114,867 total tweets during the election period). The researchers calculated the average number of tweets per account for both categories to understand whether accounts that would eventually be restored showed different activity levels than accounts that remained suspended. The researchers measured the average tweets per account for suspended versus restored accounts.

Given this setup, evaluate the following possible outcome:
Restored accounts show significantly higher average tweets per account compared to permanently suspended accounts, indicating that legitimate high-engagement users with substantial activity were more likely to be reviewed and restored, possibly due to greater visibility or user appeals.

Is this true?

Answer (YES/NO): YES